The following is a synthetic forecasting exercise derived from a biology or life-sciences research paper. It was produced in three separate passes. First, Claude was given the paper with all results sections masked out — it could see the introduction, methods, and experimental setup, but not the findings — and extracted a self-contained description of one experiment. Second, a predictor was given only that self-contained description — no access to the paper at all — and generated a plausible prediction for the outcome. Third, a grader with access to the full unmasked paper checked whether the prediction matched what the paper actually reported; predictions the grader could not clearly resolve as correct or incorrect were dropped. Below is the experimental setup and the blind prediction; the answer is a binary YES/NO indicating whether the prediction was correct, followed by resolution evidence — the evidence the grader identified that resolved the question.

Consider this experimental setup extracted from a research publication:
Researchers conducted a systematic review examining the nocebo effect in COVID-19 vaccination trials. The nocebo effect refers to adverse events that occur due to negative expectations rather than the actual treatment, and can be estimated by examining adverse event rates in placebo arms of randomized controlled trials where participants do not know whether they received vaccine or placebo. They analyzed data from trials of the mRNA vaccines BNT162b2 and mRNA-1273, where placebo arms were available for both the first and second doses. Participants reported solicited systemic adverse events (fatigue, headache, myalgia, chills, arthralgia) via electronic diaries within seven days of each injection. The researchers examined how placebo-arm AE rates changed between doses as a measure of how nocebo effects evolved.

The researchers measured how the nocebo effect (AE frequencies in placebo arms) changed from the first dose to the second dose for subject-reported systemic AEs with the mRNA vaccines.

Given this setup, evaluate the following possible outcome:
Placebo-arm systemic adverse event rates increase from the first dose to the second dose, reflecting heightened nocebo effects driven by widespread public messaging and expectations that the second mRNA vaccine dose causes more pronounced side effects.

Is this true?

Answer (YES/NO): NO